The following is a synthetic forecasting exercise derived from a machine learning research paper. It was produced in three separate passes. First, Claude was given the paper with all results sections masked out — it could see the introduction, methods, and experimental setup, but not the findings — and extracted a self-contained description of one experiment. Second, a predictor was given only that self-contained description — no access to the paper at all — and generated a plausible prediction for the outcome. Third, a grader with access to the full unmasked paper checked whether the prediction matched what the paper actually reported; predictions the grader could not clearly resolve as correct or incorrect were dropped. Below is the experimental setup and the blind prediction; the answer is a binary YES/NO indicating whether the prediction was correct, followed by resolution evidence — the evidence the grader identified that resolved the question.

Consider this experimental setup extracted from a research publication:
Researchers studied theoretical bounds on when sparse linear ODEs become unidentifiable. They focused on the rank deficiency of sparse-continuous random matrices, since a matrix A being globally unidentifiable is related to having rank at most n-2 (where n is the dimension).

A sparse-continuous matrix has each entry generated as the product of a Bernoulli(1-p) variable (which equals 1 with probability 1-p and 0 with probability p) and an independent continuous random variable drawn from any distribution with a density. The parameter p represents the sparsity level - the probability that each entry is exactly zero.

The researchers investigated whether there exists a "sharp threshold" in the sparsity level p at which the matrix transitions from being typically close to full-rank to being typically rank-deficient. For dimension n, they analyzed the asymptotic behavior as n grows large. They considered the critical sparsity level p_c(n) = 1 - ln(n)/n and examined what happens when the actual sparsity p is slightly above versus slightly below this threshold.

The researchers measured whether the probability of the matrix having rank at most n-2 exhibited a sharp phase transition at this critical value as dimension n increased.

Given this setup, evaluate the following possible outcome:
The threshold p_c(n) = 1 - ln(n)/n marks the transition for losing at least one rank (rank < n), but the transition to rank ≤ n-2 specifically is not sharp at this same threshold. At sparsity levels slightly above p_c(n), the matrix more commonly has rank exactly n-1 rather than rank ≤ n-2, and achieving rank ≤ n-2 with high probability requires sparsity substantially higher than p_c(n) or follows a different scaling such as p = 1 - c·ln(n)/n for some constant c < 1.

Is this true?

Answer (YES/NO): NO